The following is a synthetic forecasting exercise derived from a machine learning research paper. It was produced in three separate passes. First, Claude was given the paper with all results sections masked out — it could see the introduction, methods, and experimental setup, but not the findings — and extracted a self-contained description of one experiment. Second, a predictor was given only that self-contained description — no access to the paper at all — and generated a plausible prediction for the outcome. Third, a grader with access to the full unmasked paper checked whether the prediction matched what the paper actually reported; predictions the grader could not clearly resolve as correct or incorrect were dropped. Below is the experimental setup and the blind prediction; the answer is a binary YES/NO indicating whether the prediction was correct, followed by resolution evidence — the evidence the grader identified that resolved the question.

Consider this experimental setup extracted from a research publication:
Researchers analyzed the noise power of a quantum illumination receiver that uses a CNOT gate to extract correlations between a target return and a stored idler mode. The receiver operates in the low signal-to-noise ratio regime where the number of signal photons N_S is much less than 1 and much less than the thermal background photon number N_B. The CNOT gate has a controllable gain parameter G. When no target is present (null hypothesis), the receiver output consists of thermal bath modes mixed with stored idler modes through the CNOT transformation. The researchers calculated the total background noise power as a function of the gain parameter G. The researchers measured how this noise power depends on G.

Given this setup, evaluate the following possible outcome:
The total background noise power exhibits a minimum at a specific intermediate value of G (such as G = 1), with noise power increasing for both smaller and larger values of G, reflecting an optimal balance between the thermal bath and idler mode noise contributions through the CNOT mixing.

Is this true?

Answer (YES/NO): NO